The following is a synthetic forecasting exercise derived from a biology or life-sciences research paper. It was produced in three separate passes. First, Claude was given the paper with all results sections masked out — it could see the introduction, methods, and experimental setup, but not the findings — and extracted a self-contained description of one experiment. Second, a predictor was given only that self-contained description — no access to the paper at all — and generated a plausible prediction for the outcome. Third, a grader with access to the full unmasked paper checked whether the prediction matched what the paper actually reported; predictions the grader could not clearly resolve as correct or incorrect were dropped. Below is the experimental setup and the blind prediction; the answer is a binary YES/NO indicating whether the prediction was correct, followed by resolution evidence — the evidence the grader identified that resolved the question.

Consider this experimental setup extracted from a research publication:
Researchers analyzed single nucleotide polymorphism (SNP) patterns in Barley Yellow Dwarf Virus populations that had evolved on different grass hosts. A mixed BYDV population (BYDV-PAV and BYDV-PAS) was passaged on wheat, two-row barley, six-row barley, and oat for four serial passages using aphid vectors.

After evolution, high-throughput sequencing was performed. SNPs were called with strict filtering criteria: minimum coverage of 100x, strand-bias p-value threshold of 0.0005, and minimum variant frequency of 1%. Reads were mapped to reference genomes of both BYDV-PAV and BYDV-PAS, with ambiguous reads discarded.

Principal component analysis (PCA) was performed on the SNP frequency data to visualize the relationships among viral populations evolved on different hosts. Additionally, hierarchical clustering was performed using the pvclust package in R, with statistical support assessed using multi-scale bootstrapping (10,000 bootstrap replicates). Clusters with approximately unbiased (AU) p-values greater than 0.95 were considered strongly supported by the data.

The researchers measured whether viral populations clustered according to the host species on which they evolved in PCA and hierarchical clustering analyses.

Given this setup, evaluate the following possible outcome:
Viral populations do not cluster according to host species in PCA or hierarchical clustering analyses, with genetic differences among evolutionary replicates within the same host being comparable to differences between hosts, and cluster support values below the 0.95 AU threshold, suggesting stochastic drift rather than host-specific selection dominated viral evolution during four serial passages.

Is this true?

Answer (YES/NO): NO